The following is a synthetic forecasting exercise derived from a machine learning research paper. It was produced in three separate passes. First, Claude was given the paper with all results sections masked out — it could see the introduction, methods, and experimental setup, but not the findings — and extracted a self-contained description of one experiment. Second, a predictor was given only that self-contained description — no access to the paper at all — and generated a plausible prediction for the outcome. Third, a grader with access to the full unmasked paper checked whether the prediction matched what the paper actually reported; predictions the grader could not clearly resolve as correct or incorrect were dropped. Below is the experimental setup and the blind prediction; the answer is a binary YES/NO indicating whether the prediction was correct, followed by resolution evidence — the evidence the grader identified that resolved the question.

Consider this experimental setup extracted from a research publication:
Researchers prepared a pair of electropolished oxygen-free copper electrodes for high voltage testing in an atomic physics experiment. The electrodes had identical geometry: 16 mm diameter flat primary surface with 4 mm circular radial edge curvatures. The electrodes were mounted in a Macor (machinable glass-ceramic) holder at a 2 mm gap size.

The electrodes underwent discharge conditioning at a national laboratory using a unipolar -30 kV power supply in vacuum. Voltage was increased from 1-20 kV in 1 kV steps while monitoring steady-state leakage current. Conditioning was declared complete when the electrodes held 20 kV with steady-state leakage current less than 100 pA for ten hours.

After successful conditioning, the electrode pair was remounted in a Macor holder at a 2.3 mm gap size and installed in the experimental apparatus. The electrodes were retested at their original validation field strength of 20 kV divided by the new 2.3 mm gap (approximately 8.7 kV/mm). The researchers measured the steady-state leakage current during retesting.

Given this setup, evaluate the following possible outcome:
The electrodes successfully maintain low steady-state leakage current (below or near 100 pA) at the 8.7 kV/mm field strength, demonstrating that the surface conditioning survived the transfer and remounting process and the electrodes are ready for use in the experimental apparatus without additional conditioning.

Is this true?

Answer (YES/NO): NO